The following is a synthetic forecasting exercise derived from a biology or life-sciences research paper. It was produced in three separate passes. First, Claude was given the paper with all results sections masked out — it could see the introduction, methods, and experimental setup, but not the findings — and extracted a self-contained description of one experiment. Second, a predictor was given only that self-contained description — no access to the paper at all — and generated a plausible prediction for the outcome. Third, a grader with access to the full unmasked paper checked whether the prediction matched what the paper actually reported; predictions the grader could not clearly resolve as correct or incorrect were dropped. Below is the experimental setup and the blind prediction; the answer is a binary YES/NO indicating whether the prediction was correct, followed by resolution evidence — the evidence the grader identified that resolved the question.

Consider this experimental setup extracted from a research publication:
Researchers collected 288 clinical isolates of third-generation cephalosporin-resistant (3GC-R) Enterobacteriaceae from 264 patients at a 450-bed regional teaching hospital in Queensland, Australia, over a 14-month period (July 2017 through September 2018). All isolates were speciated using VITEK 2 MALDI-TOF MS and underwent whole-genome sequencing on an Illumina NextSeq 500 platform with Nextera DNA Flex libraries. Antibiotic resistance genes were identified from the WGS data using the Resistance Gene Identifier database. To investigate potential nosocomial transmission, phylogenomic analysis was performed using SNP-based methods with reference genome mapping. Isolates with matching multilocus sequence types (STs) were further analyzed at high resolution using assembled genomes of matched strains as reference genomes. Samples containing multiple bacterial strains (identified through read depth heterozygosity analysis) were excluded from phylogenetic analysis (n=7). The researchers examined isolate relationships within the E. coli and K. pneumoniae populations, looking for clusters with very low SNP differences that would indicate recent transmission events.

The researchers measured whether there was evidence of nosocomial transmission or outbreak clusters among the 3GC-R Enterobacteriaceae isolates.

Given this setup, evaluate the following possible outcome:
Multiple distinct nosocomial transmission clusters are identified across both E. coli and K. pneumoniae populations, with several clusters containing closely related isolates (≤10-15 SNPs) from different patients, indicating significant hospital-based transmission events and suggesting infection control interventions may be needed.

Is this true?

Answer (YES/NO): NO